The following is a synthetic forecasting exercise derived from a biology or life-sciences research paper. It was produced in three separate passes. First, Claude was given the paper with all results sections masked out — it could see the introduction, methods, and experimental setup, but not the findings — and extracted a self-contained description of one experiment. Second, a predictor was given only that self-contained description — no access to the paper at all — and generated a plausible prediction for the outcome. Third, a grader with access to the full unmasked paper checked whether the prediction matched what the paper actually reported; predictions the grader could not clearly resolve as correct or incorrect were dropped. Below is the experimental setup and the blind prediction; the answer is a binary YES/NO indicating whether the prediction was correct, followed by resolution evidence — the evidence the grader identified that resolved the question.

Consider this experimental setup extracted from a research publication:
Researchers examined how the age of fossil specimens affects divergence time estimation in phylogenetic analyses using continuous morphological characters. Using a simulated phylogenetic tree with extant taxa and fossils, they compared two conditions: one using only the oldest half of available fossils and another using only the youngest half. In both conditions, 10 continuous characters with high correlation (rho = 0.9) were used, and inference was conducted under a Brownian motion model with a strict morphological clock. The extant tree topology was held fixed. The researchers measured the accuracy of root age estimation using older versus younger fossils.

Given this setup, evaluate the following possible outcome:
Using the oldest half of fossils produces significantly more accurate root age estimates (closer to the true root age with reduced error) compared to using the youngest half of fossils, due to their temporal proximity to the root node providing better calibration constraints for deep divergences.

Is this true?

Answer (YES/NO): YES